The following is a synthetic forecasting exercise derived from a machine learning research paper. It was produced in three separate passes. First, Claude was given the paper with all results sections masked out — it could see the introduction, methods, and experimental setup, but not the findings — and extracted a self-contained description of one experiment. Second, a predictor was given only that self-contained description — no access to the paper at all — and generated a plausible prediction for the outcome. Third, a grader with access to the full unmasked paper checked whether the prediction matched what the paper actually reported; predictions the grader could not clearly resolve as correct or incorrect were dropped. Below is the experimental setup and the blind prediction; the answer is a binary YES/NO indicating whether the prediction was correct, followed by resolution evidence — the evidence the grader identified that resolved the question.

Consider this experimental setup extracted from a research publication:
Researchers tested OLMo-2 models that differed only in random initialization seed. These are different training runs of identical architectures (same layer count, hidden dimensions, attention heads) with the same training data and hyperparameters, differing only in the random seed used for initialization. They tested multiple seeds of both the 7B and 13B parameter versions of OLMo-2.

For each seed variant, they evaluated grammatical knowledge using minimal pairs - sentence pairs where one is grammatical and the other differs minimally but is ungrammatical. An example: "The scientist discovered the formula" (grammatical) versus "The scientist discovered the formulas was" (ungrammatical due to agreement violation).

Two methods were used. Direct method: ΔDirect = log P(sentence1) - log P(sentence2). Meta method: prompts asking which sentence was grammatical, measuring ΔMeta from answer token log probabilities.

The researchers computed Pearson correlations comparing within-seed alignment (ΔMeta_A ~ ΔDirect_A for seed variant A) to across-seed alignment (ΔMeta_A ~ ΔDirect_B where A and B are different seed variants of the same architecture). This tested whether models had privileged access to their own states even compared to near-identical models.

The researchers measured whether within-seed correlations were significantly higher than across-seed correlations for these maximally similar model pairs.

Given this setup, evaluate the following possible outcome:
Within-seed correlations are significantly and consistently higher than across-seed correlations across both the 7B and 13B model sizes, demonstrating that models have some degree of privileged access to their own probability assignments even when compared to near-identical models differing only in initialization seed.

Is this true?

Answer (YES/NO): NO